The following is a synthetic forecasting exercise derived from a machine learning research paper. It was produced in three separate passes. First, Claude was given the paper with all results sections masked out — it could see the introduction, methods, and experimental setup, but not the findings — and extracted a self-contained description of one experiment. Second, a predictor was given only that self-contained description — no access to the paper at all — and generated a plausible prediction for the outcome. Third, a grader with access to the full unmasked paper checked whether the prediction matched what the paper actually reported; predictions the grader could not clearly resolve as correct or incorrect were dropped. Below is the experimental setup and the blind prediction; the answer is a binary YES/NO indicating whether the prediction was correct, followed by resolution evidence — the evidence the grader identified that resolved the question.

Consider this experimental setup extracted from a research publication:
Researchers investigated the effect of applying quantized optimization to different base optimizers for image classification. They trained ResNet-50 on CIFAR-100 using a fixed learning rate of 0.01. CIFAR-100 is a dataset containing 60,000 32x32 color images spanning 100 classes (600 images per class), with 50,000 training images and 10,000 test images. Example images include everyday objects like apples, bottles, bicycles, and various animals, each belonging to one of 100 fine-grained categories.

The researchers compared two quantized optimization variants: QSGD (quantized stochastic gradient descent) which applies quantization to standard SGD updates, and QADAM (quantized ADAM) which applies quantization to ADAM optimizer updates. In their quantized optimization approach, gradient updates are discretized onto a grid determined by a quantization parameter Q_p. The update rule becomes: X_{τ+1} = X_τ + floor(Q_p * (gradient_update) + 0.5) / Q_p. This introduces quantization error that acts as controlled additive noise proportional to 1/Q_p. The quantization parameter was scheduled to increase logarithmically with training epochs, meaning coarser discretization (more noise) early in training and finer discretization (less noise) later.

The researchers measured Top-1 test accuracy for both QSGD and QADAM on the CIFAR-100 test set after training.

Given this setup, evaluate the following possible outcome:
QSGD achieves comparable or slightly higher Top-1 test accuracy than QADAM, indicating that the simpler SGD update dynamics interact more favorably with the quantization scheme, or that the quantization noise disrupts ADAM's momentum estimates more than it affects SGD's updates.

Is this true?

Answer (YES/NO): NO